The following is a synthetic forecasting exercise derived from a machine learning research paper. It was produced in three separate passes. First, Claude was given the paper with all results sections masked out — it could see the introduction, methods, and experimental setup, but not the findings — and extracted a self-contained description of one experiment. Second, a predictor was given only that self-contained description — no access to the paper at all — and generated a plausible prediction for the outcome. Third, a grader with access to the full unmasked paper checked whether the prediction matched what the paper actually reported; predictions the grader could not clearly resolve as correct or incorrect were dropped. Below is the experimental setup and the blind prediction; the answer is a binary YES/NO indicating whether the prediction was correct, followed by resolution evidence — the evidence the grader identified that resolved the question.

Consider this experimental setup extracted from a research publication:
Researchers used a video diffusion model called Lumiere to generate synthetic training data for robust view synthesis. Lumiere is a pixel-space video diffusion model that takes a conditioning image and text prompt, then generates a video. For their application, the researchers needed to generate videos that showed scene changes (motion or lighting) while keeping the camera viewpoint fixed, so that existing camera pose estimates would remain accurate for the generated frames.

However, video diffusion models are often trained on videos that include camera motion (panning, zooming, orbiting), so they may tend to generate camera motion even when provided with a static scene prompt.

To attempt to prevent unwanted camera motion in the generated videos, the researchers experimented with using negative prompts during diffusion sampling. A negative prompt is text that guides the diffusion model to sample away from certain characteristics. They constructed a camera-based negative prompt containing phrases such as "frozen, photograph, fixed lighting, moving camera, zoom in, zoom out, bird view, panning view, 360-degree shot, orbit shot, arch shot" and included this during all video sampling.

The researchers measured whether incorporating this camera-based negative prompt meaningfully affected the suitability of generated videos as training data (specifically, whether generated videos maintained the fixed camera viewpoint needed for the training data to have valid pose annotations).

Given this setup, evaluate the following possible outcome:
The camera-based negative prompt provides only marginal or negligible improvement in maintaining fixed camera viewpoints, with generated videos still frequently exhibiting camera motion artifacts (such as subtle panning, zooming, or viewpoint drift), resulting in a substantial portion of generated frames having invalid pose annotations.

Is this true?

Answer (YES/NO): NO